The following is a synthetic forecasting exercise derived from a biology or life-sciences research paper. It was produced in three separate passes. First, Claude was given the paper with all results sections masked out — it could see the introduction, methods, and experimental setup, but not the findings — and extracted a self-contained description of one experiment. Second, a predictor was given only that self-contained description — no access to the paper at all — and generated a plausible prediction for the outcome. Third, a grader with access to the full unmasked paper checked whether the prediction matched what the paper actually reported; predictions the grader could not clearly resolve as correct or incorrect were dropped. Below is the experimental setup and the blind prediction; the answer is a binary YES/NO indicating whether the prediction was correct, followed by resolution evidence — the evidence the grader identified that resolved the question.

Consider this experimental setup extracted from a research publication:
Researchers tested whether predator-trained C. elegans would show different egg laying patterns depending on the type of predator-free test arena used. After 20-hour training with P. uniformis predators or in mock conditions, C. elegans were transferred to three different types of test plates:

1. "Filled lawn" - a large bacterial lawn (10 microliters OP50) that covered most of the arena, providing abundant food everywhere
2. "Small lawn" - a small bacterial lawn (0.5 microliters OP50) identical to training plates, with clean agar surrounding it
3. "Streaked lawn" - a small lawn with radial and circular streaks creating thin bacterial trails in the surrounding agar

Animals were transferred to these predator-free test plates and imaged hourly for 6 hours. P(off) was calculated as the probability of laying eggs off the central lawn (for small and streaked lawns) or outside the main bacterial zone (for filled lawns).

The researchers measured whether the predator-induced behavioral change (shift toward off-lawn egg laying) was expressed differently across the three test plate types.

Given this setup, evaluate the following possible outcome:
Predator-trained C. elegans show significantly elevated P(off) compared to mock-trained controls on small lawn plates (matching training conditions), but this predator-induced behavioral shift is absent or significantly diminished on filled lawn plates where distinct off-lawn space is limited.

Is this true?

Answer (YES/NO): YES